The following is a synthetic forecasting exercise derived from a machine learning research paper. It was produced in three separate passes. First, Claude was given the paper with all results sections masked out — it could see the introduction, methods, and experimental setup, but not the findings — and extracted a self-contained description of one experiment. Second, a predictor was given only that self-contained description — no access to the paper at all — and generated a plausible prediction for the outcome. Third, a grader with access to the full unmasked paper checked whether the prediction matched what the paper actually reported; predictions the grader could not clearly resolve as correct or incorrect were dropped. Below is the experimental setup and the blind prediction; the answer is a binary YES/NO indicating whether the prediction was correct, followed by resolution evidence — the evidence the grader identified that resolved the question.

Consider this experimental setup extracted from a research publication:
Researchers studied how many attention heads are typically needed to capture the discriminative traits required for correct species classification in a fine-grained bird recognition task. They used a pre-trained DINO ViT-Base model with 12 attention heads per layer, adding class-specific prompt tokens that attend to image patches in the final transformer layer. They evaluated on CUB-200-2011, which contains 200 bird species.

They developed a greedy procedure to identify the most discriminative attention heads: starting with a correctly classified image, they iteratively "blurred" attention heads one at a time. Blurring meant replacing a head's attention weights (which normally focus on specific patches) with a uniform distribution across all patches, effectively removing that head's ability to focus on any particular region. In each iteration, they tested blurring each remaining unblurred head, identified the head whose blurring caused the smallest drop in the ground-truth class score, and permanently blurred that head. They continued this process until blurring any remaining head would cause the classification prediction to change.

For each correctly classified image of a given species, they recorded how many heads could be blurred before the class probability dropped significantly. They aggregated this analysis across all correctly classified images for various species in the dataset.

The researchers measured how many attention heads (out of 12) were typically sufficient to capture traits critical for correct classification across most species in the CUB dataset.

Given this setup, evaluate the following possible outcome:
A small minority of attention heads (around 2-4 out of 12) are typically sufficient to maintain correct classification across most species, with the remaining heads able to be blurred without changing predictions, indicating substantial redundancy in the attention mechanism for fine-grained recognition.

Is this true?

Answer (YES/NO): YES